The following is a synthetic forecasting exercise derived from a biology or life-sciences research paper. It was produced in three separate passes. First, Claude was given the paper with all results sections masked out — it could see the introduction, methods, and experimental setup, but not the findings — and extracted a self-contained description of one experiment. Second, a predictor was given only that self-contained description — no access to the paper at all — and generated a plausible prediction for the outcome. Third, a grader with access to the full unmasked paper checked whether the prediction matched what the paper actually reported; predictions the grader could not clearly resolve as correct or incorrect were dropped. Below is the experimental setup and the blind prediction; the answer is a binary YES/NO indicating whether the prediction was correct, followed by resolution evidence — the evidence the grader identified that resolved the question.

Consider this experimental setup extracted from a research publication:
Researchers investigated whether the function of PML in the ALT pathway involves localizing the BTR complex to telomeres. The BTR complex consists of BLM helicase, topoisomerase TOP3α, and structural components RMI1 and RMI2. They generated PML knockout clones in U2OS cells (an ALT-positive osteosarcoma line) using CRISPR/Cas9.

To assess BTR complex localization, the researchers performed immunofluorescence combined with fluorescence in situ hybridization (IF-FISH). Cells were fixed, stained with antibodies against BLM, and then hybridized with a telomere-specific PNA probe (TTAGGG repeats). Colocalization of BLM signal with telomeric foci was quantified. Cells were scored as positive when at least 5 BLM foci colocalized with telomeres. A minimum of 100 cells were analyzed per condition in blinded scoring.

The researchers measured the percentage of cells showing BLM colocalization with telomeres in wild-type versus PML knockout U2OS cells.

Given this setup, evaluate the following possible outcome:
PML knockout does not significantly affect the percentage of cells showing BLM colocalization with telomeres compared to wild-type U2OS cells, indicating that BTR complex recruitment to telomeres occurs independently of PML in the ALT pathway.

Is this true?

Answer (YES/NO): NO